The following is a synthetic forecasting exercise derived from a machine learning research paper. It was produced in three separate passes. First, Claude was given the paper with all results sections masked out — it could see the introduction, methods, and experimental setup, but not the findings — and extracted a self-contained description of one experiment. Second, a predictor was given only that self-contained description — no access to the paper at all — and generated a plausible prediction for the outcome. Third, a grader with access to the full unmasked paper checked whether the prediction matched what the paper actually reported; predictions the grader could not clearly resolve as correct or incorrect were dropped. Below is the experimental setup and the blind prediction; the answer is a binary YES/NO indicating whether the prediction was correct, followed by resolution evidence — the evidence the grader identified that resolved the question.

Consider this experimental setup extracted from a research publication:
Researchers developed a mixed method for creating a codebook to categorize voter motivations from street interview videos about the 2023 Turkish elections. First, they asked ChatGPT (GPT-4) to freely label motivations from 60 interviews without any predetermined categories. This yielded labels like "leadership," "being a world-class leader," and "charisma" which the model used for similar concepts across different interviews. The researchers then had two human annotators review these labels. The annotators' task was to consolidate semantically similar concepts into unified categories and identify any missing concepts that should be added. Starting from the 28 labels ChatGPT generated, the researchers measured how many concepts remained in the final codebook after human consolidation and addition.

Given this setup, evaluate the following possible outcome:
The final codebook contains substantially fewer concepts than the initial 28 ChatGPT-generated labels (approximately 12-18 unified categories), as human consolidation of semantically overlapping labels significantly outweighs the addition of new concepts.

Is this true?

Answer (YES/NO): YES